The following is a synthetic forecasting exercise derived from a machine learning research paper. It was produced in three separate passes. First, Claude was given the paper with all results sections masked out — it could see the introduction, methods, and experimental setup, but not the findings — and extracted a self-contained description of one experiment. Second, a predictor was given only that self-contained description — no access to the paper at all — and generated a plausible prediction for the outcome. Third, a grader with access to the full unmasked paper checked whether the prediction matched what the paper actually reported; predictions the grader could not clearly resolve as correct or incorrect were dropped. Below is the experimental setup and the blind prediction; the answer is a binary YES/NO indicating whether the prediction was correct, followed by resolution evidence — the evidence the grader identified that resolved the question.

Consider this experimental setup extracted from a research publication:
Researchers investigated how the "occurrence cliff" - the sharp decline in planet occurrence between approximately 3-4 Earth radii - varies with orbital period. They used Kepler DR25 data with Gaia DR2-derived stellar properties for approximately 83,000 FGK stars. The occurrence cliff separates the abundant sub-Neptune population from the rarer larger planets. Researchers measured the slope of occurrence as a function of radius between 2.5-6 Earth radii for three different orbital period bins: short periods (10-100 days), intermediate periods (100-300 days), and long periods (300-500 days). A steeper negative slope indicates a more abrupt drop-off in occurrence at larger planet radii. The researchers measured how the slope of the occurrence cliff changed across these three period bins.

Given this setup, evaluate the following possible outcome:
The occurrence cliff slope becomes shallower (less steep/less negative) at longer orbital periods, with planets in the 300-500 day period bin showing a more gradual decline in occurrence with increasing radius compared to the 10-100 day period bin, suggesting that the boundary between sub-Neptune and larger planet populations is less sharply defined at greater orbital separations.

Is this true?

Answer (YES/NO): YES